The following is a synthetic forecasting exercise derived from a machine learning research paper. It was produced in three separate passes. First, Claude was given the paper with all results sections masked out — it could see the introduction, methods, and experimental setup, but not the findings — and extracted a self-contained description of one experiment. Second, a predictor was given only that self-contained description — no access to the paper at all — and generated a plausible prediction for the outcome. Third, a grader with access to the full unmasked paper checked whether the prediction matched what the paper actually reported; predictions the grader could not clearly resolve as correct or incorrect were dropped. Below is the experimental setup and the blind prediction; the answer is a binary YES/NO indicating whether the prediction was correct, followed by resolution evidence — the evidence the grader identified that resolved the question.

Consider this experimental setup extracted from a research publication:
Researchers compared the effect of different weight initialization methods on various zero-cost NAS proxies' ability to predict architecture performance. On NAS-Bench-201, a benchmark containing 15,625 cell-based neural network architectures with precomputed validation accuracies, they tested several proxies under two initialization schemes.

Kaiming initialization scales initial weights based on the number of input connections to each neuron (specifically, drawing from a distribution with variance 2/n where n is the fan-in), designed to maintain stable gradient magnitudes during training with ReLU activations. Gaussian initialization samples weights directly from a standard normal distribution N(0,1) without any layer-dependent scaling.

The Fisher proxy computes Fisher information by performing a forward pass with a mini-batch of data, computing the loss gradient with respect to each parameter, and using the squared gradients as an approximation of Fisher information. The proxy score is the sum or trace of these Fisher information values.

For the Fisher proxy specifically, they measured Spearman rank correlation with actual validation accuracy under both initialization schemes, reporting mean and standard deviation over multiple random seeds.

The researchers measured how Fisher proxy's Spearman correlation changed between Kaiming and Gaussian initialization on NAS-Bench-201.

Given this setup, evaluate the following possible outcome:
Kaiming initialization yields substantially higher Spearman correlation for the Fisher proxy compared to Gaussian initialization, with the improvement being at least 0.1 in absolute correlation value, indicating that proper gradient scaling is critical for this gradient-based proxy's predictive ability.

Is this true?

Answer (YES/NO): NO